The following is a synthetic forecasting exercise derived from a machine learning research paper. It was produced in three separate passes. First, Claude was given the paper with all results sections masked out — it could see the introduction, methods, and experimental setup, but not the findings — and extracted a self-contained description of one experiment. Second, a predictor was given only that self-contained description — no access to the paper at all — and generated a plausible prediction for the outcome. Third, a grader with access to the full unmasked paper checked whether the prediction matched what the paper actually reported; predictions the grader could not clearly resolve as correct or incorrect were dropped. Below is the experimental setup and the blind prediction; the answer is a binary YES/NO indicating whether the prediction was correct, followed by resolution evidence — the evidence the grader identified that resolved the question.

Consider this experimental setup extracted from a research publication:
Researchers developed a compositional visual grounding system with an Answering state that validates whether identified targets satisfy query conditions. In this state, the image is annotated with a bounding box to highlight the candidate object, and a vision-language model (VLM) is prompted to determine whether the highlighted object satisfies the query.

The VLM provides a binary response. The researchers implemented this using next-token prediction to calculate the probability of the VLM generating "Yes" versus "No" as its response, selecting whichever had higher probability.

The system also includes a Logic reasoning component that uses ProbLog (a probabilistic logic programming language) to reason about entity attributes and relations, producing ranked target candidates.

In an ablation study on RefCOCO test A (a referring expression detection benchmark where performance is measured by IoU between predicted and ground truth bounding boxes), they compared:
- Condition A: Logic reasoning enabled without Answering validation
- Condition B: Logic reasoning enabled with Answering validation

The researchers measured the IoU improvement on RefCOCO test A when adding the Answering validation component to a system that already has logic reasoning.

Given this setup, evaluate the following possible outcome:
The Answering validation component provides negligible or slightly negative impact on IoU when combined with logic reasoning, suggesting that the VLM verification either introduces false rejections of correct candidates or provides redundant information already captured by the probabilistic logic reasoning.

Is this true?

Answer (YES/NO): NO